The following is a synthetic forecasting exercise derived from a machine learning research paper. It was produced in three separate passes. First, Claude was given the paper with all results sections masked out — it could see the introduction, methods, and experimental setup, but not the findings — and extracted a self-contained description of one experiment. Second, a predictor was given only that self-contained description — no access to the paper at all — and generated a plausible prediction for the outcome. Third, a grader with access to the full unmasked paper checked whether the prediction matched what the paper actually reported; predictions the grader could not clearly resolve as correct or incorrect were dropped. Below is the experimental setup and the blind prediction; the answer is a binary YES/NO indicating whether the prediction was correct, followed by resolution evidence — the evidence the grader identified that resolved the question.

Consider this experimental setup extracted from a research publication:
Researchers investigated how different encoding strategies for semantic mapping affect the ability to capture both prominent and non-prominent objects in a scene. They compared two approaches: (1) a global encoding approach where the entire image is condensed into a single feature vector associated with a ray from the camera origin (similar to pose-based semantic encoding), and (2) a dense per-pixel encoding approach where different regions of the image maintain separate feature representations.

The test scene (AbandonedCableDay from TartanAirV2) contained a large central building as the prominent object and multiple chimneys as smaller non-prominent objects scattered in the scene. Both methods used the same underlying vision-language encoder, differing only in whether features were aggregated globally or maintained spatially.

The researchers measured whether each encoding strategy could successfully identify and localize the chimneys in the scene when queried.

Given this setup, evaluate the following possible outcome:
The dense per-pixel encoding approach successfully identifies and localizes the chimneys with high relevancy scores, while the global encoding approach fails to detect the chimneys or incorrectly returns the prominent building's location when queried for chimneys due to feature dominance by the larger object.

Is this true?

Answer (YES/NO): YES